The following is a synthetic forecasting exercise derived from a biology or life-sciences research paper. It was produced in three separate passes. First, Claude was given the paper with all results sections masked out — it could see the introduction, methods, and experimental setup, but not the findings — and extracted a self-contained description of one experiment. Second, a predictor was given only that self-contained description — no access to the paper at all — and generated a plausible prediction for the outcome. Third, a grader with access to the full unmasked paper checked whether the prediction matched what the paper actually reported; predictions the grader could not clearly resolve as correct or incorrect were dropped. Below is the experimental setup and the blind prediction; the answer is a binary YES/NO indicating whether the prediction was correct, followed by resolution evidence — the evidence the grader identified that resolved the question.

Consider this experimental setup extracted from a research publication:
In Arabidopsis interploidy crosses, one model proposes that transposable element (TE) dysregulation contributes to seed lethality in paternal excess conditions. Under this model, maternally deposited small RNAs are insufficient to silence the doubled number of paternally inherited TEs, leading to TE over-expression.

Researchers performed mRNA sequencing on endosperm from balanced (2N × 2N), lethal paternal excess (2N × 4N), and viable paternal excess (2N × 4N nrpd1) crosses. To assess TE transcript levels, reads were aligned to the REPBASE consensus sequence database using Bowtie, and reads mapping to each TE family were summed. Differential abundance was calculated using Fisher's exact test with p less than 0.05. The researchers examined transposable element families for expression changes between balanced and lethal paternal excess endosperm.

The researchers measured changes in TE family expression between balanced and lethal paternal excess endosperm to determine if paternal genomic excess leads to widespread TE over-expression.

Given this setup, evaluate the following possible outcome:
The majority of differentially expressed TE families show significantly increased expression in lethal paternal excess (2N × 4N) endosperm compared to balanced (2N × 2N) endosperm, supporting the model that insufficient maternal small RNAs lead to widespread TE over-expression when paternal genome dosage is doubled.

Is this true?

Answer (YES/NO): NO